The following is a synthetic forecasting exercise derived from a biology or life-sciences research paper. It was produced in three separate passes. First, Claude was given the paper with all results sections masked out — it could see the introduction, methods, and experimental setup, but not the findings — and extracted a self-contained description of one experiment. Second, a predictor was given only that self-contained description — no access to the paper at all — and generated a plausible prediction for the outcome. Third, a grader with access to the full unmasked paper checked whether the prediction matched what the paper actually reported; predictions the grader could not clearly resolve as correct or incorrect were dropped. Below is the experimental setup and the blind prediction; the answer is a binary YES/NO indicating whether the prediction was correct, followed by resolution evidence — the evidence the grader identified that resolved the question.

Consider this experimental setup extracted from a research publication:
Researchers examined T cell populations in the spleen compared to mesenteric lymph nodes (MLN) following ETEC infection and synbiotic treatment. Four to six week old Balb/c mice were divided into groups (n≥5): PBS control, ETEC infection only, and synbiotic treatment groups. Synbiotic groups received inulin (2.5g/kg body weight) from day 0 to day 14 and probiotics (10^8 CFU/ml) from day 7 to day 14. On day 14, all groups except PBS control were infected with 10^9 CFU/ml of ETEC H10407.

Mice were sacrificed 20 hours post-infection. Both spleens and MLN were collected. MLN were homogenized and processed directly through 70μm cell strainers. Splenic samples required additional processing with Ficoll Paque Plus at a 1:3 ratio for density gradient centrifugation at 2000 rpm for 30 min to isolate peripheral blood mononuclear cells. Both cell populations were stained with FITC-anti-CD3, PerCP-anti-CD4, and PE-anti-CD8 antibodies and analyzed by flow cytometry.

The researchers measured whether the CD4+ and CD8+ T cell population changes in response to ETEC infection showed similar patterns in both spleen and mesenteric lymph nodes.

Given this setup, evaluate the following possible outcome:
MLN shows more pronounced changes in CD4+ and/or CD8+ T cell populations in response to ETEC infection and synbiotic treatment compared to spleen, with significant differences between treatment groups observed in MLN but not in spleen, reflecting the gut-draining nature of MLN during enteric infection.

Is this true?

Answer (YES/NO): NO